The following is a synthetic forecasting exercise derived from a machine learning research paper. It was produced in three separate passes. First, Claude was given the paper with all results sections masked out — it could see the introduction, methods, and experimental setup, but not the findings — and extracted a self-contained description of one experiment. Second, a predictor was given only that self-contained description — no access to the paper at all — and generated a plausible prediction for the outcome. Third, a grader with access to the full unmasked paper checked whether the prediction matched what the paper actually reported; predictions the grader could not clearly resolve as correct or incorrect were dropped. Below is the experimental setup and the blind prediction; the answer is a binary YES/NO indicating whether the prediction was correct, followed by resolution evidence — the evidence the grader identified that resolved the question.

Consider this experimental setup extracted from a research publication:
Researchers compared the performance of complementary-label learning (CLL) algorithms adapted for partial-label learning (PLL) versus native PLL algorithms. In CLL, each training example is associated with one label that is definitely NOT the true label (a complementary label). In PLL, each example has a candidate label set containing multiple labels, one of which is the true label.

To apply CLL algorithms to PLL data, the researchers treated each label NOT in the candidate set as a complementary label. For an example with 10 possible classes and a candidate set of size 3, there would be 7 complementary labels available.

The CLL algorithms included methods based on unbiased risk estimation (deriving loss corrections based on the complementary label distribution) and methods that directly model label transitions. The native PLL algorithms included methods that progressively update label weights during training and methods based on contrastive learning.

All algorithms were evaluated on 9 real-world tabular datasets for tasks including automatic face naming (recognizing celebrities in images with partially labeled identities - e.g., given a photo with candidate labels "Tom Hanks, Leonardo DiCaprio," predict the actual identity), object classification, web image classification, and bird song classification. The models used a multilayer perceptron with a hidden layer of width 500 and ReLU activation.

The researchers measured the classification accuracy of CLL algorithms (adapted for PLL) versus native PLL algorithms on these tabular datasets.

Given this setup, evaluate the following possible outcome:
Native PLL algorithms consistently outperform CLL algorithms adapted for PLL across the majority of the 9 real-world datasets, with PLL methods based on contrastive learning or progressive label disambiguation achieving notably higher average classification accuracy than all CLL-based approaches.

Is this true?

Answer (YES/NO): NO